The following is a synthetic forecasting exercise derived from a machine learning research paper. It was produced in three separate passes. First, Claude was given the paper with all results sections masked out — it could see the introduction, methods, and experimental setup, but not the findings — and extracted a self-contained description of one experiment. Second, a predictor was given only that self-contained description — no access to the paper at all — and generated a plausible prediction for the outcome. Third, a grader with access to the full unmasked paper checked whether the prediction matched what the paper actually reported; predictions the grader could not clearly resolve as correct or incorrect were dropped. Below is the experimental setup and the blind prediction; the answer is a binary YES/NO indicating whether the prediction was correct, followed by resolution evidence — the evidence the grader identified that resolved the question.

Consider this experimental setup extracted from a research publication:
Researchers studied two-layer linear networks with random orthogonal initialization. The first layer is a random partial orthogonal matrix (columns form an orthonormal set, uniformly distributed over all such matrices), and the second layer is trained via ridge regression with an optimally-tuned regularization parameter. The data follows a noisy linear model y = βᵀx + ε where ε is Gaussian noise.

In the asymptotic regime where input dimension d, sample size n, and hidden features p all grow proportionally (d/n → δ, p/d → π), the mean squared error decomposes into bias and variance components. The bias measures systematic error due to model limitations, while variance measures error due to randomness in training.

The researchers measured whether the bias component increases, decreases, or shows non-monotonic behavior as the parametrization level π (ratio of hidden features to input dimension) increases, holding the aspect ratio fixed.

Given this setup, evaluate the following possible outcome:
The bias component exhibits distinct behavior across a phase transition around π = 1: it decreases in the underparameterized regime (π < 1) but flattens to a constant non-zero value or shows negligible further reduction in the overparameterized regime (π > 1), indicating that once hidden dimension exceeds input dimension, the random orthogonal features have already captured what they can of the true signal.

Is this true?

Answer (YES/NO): NO